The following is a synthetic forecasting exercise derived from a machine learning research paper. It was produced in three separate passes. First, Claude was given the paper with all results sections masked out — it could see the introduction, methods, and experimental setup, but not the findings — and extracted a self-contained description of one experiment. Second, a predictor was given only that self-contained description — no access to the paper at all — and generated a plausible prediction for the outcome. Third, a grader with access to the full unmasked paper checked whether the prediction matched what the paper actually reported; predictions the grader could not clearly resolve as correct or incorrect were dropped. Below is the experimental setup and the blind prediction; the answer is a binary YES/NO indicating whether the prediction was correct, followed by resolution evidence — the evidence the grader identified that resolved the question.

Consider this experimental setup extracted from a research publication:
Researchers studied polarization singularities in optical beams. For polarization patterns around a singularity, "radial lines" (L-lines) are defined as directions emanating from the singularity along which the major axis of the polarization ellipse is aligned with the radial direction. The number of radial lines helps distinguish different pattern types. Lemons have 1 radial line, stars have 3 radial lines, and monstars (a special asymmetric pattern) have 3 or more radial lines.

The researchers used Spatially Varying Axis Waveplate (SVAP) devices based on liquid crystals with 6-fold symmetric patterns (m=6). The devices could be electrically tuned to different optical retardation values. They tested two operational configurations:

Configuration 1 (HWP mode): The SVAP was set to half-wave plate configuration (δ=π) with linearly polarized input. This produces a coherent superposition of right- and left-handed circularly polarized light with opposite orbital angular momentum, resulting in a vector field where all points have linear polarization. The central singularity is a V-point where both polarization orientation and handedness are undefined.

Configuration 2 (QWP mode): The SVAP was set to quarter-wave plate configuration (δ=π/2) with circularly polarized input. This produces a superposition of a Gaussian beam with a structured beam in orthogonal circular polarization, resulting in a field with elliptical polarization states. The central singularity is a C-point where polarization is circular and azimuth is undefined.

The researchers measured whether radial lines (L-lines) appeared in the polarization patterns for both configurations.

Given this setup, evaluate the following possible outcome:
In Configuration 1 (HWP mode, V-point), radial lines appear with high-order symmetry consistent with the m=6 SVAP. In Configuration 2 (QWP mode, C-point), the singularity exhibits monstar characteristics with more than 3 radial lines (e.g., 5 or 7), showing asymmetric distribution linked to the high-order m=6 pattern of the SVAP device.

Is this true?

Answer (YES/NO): NO